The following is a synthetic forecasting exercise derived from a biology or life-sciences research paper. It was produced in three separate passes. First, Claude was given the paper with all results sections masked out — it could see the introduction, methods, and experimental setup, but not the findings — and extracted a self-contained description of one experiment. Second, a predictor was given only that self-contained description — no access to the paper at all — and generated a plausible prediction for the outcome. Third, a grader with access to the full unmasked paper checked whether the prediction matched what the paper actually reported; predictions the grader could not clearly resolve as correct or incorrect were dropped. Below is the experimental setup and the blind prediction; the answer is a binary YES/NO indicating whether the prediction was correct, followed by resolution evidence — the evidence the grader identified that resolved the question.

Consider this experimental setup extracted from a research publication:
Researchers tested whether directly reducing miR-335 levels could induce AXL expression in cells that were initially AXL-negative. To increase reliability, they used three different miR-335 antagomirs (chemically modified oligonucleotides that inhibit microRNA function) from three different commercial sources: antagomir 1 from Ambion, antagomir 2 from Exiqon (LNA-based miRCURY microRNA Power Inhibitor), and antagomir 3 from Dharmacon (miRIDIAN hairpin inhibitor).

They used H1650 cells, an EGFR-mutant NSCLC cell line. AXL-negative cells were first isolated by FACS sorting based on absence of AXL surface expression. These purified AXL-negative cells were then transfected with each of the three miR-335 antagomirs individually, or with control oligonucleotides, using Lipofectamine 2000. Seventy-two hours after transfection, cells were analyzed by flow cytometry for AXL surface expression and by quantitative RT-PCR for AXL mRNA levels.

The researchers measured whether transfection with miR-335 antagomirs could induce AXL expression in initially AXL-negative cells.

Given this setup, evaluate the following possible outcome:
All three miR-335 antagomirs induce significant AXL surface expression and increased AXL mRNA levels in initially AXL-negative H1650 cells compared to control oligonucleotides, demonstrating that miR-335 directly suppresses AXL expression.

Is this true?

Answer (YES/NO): NO